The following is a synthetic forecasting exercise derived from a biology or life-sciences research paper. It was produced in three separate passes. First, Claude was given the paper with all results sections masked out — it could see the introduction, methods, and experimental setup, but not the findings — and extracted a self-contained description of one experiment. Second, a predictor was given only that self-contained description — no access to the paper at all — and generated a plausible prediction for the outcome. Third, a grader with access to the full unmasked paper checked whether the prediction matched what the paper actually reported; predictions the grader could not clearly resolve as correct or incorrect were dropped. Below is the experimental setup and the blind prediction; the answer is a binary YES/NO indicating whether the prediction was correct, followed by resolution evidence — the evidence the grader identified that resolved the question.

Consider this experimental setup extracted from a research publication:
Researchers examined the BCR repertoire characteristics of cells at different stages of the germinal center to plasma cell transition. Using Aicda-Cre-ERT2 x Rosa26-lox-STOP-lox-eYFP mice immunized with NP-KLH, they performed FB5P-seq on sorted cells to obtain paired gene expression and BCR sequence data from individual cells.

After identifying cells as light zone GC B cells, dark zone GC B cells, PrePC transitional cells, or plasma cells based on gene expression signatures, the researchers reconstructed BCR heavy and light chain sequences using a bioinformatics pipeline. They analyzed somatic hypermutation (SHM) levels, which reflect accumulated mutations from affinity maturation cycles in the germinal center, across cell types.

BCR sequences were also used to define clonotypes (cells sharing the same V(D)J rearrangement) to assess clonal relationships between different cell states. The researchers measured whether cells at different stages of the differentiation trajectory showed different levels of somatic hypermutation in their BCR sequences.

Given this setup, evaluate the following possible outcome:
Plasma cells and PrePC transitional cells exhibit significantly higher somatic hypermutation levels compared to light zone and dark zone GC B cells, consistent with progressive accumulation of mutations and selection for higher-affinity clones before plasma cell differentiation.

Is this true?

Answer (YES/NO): NO